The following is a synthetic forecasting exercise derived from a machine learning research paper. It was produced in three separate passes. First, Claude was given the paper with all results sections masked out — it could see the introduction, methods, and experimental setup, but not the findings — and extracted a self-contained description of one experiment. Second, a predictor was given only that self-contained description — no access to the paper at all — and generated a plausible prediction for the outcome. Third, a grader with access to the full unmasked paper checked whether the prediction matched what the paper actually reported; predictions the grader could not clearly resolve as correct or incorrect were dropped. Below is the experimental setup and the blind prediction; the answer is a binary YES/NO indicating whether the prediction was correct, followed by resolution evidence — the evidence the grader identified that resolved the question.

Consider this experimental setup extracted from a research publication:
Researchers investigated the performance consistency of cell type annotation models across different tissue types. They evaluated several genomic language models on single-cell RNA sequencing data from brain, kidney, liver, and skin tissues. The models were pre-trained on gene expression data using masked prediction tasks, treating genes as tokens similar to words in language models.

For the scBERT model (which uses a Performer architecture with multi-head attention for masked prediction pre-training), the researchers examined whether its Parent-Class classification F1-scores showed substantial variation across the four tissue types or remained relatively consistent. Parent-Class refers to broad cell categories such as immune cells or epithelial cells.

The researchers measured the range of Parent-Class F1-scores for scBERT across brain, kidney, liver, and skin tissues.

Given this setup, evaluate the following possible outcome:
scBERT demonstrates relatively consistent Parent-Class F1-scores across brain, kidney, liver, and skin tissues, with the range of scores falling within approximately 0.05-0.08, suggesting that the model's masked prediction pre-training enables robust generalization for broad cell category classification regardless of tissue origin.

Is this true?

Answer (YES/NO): NO